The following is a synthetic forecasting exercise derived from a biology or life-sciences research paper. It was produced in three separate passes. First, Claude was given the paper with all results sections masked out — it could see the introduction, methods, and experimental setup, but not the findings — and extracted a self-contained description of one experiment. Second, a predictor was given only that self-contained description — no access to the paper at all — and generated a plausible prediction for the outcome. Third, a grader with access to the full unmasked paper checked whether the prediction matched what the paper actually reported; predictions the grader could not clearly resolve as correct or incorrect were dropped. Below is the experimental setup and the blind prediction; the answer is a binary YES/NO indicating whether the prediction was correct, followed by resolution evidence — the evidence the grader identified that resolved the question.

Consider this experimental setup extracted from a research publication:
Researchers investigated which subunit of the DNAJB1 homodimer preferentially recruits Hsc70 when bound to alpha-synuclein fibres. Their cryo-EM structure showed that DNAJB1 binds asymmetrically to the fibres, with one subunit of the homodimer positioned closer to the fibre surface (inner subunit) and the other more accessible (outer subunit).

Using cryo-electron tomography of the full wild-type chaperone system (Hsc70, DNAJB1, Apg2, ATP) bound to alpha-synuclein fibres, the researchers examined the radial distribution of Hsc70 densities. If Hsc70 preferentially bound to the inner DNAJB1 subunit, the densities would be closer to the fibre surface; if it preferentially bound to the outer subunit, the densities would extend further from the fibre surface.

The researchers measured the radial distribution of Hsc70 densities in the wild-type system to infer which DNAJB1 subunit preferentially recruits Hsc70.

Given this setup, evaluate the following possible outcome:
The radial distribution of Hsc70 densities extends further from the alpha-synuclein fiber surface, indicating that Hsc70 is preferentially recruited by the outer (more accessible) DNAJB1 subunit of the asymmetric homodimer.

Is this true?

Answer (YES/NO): YES